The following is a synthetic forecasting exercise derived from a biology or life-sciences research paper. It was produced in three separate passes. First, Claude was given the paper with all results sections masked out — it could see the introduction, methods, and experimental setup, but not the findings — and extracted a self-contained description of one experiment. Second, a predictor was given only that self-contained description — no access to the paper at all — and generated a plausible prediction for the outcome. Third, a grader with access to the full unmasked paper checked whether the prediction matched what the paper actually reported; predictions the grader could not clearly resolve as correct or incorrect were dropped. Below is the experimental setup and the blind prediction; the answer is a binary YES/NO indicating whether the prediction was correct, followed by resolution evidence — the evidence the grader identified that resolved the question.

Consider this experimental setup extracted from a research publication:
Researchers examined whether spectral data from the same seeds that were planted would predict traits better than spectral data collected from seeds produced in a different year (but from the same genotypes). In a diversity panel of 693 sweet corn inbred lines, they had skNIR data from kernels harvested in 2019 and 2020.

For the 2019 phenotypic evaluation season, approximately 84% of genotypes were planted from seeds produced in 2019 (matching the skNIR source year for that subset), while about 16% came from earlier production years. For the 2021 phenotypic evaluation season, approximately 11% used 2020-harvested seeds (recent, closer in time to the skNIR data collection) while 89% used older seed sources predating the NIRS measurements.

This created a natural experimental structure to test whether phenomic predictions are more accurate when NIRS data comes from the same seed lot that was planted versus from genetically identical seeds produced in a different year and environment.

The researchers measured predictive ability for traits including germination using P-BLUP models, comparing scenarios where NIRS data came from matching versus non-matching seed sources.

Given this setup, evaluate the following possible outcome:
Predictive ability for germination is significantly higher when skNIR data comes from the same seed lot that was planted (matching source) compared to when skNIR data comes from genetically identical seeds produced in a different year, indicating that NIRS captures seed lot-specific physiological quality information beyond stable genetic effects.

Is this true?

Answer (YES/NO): NO